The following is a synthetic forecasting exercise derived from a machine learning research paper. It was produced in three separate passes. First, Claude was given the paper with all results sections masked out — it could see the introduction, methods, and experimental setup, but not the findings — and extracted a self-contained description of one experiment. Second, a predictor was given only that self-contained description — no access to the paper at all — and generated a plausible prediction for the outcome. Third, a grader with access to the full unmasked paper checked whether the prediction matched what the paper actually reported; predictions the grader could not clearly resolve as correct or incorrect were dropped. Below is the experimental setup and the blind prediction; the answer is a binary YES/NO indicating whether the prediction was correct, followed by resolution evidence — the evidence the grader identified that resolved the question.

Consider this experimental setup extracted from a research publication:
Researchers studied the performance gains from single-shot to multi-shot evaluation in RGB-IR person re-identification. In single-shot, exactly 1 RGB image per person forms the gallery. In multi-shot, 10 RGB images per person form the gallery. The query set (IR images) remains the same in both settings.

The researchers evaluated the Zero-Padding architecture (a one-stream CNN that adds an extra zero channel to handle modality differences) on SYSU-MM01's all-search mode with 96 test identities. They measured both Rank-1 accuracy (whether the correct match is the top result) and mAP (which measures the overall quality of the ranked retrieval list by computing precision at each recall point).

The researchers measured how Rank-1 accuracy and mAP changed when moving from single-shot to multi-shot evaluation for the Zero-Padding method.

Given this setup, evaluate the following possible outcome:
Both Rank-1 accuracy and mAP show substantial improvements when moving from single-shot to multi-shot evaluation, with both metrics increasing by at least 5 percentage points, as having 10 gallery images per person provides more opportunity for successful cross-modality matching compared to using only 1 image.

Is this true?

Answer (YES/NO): NO